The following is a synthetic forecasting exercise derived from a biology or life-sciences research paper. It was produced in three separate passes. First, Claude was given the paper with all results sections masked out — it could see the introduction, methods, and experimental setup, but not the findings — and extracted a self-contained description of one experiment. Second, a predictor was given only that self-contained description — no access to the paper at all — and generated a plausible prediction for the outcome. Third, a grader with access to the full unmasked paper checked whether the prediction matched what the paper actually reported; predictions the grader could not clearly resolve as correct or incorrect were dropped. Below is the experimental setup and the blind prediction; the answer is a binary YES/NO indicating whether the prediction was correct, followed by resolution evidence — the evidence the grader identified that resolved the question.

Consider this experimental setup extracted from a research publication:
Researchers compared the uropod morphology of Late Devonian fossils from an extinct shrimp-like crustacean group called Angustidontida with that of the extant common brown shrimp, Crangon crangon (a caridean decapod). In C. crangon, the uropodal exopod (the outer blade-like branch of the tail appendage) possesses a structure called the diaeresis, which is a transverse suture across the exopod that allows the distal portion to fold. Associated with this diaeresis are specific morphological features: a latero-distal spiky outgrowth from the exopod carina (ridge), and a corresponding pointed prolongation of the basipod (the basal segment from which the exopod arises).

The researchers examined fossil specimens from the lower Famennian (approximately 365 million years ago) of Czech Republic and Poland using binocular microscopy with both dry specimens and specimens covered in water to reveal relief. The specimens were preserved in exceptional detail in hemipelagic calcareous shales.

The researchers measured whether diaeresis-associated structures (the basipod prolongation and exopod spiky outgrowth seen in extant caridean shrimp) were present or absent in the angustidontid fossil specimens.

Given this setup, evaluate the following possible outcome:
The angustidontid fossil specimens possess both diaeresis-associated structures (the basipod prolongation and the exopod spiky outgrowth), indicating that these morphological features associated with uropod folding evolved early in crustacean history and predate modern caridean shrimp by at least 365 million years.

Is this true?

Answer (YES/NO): YES